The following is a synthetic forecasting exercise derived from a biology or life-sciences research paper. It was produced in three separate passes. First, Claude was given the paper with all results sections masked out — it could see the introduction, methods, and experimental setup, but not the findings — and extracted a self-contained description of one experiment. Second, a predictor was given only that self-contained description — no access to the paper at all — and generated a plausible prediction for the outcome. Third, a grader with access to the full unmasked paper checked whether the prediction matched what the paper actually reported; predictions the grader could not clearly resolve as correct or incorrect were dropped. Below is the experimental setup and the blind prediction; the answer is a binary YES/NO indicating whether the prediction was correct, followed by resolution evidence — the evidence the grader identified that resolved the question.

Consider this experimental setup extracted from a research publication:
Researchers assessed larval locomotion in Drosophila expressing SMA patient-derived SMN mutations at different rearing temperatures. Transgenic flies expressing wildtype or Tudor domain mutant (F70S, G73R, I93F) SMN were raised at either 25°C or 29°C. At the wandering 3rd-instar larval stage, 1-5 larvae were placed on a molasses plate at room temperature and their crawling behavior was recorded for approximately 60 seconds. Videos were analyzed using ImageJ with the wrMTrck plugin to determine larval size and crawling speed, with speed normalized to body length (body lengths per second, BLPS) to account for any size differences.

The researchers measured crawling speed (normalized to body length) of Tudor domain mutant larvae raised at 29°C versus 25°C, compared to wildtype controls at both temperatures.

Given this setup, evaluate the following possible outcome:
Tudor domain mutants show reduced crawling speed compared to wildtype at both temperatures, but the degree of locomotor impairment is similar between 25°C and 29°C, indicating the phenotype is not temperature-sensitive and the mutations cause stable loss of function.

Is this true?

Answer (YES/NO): NO